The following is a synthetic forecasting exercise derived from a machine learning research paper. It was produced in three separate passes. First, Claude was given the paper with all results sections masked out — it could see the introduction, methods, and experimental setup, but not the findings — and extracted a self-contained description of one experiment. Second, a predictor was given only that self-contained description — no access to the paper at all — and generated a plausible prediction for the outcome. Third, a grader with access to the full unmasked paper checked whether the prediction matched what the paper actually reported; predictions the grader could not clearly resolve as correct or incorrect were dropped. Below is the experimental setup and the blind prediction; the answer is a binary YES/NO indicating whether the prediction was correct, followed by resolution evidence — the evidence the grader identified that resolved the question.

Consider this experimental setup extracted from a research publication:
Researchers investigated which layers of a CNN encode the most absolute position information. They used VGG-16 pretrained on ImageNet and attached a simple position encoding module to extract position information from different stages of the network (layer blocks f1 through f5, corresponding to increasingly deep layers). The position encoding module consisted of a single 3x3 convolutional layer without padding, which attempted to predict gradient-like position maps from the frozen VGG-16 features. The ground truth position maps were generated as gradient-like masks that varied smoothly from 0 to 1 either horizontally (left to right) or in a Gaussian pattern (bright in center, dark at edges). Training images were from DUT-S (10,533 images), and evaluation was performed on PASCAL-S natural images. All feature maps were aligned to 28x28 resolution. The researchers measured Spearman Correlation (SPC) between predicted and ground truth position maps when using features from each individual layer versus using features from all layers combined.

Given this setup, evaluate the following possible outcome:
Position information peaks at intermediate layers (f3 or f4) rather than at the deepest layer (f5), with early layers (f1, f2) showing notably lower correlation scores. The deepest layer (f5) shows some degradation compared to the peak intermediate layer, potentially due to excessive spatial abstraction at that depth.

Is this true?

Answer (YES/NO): NO